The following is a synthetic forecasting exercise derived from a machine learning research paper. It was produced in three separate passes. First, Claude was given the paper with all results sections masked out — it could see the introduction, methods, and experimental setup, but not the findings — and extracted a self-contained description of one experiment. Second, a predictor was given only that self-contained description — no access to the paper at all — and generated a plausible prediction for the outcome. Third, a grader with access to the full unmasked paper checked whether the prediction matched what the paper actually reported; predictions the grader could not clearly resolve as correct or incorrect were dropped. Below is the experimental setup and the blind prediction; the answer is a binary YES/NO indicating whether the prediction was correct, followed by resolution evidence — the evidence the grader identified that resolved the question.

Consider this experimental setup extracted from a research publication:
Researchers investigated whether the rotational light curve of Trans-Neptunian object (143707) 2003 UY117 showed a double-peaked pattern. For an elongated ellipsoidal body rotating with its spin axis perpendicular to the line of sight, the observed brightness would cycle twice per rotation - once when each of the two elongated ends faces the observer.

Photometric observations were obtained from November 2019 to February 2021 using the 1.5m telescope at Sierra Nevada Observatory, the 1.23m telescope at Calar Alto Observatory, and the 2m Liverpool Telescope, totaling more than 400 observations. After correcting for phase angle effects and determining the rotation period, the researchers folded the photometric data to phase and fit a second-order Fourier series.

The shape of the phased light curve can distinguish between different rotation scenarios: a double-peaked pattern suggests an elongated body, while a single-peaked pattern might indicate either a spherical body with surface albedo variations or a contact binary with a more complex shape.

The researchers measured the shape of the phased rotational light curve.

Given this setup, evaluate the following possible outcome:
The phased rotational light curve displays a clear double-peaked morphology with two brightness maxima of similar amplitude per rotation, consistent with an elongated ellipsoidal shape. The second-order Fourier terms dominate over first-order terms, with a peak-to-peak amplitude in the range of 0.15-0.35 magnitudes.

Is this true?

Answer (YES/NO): NO